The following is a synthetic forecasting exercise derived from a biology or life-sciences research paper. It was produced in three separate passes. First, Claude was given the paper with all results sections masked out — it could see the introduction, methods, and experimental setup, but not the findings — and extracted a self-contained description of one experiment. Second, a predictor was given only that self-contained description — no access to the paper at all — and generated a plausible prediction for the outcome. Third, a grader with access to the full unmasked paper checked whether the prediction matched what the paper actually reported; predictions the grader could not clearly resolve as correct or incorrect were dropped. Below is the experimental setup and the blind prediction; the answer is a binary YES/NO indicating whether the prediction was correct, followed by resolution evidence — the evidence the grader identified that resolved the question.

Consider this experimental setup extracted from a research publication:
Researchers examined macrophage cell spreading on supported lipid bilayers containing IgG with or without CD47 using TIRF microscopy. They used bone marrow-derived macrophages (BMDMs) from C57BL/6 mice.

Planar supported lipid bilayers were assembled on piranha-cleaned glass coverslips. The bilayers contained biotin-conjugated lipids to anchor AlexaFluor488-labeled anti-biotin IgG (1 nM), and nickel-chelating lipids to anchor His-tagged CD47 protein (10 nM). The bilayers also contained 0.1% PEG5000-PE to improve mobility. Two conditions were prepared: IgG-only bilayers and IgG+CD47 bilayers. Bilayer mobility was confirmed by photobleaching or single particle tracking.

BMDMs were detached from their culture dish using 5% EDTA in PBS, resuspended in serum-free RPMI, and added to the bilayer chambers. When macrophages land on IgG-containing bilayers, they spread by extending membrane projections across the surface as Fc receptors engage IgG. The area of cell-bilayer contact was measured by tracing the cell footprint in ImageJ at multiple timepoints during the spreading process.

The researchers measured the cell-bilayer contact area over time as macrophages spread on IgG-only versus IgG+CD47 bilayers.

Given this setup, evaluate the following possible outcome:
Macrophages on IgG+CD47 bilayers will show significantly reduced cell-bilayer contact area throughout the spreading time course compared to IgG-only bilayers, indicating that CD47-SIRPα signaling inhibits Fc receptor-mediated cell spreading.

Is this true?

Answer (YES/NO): YES